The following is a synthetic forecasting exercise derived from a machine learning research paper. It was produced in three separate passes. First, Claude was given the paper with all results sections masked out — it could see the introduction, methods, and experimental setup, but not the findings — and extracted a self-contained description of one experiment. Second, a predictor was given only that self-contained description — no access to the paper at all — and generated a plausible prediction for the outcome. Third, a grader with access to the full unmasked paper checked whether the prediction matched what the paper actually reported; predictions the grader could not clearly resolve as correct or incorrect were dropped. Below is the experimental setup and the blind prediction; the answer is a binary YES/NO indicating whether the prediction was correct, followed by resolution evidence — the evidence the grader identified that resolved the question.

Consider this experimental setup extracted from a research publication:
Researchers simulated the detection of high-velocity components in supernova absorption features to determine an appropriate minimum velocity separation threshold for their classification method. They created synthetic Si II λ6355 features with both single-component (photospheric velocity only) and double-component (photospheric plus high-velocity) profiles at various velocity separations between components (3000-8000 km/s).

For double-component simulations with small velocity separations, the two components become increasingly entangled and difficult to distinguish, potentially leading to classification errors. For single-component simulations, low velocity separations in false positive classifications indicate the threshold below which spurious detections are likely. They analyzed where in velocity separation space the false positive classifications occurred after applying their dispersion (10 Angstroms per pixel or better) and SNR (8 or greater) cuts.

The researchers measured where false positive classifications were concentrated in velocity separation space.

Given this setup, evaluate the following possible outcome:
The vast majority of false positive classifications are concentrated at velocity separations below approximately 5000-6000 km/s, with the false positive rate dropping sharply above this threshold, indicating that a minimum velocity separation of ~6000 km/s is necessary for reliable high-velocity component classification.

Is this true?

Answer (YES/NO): NO